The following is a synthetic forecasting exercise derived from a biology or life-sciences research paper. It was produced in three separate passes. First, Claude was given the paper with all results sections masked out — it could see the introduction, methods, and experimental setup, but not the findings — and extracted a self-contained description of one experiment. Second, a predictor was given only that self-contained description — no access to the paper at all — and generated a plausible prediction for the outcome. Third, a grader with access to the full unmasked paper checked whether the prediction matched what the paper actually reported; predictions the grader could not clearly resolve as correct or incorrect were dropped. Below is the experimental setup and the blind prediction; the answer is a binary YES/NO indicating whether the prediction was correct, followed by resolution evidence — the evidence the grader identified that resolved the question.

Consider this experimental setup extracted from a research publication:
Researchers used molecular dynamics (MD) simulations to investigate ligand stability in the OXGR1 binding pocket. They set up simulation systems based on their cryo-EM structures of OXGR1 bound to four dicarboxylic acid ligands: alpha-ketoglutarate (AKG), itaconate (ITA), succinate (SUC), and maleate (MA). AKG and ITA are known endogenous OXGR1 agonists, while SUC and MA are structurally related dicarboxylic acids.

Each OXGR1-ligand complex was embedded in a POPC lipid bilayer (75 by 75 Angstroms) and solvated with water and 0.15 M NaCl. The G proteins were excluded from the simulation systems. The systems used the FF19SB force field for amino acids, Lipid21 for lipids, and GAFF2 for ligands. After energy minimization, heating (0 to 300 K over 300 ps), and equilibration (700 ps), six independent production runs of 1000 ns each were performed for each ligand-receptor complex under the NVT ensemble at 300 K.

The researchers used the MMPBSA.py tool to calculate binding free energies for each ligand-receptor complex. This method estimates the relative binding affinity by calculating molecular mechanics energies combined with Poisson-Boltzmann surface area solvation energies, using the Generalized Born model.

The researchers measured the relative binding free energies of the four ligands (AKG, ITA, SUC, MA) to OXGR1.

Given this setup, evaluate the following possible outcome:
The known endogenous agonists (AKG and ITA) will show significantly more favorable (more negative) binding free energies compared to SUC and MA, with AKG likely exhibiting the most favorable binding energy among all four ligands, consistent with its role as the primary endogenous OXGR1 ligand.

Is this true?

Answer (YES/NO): NO